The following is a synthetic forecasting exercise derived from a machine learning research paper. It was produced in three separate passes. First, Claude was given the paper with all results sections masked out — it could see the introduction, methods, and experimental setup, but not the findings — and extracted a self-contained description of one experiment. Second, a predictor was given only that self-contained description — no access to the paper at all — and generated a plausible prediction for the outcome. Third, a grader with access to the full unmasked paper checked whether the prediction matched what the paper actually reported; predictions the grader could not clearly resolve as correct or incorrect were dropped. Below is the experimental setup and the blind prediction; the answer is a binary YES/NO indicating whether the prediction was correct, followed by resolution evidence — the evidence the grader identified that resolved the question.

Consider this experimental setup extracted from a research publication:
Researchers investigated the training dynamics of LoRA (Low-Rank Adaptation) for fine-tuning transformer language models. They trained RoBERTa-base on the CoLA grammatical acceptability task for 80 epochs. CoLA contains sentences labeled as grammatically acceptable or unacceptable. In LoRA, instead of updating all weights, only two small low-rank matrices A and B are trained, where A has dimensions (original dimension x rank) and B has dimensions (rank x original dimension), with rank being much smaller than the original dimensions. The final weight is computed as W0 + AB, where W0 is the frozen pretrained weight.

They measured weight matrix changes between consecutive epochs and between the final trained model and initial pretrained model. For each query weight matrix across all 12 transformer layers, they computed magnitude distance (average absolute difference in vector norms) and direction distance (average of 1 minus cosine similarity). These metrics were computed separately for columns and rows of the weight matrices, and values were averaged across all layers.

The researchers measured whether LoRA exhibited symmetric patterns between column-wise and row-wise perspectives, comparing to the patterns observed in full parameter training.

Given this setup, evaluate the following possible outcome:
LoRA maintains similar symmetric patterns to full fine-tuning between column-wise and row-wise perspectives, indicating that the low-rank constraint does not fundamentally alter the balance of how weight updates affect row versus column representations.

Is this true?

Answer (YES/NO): YES